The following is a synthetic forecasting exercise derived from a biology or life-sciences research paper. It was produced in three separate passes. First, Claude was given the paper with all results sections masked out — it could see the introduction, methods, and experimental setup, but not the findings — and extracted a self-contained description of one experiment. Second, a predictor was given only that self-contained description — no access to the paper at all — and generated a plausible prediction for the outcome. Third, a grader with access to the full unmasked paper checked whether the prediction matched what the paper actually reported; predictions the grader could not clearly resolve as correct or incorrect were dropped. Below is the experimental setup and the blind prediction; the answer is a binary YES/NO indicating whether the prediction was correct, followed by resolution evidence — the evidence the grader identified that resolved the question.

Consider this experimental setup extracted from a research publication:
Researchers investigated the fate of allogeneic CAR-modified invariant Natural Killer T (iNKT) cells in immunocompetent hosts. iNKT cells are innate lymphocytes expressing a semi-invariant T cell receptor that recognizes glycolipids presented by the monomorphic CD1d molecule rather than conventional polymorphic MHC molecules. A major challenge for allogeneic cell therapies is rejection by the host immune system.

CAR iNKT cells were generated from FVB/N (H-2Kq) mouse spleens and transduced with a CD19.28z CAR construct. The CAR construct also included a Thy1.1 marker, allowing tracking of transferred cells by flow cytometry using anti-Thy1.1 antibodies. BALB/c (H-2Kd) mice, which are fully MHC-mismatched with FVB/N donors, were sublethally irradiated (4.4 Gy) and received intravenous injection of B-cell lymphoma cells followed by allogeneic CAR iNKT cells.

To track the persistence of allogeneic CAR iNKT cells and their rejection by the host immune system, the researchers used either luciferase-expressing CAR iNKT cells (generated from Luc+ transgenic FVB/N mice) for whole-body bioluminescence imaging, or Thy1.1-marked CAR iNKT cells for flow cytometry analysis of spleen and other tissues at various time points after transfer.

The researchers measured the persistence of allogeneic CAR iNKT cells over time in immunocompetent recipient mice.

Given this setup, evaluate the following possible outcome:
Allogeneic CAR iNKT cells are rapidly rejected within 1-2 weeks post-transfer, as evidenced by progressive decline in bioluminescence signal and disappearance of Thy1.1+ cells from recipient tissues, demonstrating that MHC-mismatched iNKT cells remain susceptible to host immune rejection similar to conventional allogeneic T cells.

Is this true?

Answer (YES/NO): YES